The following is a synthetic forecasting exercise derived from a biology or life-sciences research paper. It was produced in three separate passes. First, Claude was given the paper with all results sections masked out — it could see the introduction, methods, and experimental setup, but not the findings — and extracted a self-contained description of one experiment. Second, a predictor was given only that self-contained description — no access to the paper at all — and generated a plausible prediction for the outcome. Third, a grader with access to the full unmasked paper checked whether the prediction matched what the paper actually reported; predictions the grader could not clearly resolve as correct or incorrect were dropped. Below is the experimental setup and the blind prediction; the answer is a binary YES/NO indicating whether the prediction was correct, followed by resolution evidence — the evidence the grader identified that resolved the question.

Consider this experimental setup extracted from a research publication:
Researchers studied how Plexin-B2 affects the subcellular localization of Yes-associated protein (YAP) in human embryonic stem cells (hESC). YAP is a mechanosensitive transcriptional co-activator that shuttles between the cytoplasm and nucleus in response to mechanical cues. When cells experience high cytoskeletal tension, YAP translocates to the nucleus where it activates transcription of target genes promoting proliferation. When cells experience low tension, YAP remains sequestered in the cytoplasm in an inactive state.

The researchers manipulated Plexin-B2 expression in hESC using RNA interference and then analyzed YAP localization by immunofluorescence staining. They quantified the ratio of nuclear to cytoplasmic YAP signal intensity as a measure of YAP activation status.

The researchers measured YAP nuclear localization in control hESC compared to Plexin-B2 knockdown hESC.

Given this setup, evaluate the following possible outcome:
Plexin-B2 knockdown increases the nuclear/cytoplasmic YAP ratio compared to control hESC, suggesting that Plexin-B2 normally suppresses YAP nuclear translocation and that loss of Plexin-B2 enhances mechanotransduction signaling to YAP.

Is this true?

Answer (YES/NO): NO